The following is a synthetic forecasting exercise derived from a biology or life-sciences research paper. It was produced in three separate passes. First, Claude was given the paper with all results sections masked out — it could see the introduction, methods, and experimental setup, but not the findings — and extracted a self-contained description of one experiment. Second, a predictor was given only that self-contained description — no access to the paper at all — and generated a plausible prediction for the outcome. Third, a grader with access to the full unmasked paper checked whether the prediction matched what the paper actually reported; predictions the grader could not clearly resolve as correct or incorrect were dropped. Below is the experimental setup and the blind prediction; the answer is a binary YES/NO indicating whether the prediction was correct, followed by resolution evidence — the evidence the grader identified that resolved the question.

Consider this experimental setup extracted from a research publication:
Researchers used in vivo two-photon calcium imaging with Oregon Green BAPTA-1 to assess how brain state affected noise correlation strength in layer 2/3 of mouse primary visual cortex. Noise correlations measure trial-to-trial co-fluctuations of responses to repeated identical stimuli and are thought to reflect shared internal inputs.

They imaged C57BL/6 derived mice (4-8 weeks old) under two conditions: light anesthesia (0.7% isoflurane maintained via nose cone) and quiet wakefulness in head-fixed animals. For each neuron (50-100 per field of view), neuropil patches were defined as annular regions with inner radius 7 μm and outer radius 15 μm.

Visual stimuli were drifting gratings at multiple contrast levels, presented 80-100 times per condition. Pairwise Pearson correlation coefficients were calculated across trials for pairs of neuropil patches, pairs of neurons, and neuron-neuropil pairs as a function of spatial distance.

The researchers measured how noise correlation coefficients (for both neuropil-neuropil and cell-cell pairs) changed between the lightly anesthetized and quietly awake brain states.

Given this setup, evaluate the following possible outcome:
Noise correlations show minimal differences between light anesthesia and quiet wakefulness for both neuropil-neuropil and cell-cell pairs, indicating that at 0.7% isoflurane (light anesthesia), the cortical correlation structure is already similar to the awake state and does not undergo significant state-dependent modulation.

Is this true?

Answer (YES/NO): NO